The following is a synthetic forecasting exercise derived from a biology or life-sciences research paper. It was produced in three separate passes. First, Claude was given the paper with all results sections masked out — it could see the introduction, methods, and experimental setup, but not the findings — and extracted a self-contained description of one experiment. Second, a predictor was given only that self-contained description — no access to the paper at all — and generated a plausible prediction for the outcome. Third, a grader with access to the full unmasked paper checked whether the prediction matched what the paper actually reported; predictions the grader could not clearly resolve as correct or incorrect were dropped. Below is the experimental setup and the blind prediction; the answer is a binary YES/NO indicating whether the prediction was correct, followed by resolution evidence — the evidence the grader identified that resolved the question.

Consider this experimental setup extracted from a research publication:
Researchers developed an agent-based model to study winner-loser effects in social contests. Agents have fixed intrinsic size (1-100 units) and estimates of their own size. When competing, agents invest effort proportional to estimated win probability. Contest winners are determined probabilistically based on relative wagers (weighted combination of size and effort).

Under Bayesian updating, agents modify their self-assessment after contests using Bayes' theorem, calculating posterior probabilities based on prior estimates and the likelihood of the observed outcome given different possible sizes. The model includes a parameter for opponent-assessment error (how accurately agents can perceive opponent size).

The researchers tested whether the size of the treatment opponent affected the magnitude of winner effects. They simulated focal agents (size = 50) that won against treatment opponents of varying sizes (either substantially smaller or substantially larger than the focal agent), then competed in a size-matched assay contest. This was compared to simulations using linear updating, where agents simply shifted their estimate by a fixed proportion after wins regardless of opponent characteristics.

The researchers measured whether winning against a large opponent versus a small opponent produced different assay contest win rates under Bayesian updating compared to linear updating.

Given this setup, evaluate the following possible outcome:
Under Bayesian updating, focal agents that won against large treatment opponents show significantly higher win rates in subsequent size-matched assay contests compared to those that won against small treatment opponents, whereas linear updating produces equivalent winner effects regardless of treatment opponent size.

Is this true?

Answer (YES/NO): YES